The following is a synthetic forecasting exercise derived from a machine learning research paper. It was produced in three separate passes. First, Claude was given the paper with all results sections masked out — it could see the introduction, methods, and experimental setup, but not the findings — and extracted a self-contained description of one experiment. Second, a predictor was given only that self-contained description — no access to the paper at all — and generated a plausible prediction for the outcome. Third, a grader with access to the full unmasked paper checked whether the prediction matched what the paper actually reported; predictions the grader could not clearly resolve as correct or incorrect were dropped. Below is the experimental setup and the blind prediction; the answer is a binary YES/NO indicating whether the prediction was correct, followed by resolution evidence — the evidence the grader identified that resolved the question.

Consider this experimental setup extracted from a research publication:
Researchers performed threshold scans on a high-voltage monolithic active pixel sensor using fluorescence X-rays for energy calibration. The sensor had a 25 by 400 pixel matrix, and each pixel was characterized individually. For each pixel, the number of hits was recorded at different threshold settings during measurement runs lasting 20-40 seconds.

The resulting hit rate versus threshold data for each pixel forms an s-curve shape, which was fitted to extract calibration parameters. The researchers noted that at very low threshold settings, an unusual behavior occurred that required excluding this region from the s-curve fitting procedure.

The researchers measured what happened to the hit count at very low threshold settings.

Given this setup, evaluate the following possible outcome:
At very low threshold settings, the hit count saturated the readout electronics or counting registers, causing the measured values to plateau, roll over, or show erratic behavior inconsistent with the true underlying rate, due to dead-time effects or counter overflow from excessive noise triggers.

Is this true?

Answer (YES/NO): YES